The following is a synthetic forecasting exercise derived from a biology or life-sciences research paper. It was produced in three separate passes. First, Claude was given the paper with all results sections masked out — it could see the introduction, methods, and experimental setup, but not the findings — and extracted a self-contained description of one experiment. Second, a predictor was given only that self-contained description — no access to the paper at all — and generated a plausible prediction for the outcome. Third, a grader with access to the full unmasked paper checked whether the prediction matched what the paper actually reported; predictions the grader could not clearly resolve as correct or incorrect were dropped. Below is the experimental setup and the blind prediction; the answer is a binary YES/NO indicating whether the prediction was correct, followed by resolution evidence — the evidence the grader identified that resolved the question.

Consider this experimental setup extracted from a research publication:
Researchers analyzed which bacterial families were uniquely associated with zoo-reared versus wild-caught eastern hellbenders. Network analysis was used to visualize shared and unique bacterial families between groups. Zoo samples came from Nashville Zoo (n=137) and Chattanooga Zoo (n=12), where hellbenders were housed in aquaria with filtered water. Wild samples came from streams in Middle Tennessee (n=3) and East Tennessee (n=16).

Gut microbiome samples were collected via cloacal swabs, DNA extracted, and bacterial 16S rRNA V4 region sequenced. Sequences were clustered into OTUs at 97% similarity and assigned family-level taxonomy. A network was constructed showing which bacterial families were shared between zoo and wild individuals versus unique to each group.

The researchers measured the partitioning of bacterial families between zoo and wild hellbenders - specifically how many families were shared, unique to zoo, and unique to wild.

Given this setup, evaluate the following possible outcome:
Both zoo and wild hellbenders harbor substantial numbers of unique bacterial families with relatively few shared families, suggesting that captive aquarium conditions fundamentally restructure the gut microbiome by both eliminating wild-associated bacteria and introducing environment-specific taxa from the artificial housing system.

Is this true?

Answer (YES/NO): NO